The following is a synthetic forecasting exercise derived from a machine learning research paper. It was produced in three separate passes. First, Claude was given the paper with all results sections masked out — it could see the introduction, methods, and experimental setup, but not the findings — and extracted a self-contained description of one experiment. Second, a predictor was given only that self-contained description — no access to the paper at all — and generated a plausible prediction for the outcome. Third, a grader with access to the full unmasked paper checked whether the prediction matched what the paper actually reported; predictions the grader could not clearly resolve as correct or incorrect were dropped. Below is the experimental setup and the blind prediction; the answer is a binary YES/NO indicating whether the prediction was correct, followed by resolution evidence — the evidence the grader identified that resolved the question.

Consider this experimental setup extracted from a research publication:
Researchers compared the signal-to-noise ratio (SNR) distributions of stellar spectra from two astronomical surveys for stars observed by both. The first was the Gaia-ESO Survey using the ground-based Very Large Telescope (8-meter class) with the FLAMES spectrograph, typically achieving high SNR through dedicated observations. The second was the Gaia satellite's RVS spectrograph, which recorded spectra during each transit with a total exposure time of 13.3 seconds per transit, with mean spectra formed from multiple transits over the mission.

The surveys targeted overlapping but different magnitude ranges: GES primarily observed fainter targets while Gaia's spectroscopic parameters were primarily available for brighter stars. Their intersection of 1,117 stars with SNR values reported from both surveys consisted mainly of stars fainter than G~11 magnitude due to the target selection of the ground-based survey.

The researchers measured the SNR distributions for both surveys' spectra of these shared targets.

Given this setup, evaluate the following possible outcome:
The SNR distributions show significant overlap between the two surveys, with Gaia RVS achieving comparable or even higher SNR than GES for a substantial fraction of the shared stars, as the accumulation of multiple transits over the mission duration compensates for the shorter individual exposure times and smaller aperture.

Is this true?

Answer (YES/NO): NO